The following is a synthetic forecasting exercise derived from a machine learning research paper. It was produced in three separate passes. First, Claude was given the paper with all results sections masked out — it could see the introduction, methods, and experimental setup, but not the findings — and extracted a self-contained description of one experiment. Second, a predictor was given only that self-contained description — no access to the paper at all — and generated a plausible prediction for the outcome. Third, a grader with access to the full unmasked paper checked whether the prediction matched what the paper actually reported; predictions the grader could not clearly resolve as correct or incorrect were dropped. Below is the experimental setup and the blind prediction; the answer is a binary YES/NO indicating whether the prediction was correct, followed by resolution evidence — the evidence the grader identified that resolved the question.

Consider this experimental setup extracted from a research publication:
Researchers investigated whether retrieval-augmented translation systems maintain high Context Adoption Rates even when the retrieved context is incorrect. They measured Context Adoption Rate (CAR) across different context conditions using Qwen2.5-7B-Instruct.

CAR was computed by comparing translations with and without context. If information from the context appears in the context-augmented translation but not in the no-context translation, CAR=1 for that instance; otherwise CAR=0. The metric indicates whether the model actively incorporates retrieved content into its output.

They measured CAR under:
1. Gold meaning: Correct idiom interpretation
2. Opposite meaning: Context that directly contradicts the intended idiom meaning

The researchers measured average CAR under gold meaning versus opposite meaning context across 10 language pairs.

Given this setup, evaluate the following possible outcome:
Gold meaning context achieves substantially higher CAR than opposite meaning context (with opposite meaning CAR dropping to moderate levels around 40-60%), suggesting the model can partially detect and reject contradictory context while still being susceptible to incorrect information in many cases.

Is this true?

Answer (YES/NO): NO